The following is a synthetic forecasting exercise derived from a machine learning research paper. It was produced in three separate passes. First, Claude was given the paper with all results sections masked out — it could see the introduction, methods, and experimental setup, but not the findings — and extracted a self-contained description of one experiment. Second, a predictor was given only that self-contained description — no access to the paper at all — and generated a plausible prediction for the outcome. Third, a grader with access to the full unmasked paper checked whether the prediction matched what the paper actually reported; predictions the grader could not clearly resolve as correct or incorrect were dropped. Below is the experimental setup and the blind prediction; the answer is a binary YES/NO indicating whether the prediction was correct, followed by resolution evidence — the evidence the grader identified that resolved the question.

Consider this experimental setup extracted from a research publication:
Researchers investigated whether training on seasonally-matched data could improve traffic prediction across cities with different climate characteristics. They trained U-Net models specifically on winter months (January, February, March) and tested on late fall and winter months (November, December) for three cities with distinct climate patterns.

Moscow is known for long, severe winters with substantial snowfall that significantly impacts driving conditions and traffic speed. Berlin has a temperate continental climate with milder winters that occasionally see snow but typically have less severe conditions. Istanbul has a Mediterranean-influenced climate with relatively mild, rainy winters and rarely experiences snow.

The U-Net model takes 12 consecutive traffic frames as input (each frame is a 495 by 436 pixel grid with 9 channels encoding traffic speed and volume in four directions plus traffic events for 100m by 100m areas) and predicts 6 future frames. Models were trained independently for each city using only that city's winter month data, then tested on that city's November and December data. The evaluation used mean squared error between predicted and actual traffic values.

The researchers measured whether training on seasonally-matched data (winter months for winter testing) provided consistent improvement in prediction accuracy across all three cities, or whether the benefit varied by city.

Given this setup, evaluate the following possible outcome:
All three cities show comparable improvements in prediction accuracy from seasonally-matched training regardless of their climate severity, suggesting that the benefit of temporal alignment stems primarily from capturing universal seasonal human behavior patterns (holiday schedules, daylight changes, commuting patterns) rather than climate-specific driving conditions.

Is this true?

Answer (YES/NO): NO